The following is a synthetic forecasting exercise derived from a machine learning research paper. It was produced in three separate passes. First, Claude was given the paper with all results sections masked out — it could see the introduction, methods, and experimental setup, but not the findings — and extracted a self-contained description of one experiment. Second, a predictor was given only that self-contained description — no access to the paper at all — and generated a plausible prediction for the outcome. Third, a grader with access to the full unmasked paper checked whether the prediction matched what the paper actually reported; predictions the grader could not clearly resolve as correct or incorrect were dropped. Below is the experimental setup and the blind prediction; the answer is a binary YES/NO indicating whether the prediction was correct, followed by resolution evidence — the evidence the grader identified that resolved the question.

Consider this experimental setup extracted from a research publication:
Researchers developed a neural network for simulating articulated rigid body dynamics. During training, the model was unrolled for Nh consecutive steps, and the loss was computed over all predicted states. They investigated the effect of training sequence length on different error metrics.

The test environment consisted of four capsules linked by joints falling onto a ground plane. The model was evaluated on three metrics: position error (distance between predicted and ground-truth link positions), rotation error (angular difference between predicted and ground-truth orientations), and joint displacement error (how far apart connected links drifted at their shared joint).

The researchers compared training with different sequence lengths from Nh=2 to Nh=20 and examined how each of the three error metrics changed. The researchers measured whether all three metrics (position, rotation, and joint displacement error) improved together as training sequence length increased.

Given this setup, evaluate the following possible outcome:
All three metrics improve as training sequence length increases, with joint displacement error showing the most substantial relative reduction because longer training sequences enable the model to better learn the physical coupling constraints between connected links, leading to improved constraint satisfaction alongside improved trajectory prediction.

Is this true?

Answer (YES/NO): NO